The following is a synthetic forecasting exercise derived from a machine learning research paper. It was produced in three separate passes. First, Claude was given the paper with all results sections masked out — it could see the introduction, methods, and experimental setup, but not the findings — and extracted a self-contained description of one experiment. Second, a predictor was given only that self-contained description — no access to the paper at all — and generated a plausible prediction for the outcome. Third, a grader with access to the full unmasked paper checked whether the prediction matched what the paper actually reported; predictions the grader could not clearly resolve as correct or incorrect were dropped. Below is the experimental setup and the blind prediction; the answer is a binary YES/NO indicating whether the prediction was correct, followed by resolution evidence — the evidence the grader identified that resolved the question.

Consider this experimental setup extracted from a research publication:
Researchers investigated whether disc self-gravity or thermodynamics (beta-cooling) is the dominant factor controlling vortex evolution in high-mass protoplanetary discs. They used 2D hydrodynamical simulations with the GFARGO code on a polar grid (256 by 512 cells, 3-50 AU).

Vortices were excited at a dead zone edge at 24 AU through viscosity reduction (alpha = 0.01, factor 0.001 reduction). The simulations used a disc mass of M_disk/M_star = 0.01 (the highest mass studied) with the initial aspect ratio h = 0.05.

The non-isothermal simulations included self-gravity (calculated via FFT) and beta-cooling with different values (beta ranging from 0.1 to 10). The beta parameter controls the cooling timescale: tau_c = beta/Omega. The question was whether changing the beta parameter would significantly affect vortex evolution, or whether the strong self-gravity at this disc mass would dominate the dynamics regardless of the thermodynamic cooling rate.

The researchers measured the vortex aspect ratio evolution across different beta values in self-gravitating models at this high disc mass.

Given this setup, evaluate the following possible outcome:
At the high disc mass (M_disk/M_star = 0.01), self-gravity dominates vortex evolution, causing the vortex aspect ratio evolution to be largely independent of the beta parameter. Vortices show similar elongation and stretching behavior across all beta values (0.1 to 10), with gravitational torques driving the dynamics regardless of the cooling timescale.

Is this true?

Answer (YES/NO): YES